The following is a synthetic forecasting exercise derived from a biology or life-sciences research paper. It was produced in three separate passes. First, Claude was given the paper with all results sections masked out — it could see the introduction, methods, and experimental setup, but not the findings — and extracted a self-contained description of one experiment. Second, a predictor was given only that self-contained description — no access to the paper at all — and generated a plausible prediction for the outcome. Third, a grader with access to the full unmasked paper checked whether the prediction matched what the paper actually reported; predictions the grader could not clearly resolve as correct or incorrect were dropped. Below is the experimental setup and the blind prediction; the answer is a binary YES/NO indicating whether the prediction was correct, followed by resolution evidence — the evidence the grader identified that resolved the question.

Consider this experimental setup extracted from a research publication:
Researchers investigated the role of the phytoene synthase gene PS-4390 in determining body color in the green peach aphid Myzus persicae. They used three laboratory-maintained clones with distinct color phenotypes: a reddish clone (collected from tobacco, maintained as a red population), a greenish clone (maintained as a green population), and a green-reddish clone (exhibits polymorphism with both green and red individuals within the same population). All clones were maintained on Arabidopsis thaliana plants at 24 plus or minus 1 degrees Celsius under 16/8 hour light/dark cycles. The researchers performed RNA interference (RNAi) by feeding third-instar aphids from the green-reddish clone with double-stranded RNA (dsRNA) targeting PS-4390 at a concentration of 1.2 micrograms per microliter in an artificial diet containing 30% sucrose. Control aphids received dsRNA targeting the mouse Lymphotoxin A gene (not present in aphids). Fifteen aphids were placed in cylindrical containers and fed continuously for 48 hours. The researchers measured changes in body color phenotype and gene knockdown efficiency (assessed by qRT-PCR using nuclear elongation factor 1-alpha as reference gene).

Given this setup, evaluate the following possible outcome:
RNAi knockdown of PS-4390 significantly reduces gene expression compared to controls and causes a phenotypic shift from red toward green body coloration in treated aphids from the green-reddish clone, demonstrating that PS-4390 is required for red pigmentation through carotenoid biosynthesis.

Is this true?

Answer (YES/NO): YES